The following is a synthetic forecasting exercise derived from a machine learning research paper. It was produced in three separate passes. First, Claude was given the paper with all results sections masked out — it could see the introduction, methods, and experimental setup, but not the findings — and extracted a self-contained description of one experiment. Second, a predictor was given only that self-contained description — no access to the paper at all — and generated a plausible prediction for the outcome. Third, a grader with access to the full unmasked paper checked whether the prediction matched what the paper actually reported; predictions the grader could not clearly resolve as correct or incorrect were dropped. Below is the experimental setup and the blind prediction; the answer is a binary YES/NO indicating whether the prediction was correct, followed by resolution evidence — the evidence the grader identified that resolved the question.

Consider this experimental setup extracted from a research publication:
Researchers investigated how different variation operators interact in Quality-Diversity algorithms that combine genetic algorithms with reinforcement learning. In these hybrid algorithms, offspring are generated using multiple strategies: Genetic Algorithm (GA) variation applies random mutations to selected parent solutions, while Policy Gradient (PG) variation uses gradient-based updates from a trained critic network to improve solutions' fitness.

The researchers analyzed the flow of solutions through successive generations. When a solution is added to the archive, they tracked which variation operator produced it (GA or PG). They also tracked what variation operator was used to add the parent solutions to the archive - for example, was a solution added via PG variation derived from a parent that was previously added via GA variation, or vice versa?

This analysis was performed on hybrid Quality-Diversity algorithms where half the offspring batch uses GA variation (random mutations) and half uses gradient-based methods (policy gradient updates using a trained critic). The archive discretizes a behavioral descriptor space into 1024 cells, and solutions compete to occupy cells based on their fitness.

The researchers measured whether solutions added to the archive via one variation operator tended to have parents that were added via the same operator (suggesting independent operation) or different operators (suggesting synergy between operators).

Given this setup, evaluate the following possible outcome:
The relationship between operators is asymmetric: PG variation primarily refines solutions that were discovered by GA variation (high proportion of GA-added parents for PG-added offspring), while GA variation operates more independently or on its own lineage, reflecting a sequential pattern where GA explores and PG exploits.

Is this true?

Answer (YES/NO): NO